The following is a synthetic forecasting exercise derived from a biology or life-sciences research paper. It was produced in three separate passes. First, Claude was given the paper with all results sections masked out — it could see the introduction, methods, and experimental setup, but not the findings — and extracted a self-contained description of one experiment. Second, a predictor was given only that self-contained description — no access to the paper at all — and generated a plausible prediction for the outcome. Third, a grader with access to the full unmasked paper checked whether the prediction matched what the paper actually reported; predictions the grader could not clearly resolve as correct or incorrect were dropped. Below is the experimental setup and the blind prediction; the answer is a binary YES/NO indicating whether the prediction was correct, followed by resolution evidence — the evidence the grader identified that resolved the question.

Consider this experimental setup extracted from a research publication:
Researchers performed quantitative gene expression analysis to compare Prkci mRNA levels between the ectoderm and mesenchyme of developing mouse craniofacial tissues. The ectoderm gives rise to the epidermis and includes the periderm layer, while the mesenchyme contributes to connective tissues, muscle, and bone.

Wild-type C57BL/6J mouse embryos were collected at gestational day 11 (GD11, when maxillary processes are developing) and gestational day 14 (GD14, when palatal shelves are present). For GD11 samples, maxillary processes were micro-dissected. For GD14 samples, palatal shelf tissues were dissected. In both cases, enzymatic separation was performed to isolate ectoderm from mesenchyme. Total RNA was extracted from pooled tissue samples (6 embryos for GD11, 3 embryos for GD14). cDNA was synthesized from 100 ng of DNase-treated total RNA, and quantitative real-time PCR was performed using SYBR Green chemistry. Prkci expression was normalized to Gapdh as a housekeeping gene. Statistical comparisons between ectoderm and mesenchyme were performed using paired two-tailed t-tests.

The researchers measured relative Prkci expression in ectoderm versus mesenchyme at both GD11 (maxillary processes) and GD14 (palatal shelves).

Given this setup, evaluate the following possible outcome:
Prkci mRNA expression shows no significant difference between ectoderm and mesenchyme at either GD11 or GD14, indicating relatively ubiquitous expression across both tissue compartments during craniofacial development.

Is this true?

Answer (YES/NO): NO